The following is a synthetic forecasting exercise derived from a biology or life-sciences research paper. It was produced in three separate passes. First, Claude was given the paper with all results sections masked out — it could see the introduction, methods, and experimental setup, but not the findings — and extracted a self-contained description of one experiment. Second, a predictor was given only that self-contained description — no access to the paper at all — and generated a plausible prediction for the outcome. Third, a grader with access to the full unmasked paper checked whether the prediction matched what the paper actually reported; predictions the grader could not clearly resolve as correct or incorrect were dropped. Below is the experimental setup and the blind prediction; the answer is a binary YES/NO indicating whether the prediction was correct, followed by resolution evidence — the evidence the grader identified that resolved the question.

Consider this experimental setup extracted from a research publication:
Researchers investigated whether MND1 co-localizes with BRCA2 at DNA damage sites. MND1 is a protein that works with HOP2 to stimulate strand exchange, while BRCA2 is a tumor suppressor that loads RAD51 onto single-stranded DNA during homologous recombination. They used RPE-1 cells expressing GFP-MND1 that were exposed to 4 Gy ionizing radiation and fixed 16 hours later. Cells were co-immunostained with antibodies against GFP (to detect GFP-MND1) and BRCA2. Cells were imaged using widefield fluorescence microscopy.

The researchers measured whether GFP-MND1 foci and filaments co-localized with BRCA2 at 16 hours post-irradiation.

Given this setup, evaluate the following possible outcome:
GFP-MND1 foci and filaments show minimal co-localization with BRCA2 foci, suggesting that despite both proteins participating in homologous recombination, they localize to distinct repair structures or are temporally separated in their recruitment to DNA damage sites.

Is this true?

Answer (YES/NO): NO